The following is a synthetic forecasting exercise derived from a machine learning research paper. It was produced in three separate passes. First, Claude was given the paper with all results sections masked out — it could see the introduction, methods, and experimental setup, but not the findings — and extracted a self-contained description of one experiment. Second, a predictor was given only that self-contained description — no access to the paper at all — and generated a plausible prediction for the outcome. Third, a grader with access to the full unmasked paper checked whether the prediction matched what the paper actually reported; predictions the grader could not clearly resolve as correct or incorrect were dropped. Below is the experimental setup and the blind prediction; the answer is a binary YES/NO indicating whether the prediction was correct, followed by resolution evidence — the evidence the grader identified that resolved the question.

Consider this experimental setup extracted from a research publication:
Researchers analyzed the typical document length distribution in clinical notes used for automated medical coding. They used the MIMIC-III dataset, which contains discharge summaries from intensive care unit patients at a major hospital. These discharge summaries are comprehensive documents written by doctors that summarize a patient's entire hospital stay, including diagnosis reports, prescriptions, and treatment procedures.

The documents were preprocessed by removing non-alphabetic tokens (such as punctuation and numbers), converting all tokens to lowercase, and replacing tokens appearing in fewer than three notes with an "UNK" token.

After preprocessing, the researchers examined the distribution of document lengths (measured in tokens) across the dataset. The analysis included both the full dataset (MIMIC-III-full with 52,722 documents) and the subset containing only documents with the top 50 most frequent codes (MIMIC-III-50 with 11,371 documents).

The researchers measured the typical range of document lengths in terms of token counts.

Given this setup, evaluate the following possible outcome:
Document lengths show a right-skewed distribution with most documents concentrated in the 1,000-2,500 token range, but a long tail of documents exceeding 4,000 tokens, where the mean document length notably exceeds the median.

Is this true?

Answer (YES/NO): NO